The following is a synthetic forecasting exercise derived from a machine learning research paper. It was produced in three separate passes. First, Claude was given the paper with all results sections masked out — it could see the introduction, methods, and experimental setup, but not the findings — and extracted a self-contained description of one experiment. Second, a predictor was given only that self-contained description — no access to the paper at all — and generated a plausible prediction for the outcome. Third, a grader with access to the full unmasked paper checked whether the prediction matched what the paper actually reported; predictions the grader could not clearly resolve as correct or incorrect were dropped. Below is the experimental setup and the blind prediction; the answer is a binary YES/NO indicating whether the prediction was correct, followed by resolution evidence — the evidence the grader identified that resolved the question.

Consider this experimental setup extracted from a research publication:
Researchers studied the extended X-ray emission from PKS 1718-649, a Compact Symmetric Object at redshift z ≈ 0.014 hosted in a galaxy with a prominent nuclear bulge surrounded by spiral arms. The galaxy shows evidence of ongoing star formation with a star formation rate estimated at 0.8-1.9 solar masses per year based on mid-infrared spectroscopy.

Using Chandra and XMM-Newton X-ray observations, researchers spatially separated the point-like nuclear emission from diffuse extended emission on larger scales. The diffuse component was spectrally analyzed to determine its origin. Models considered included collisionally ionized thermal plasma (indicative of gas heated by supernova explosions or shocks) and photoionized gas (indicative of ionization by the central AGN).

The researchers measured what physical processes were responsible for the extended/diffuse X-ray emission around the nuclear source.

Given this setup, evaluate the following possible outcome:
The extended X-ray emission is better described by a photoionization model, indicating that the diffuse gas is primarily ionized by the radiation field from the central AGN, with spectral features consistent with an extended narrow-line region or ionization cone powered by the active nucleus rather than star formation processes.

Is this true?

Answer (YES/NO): NO